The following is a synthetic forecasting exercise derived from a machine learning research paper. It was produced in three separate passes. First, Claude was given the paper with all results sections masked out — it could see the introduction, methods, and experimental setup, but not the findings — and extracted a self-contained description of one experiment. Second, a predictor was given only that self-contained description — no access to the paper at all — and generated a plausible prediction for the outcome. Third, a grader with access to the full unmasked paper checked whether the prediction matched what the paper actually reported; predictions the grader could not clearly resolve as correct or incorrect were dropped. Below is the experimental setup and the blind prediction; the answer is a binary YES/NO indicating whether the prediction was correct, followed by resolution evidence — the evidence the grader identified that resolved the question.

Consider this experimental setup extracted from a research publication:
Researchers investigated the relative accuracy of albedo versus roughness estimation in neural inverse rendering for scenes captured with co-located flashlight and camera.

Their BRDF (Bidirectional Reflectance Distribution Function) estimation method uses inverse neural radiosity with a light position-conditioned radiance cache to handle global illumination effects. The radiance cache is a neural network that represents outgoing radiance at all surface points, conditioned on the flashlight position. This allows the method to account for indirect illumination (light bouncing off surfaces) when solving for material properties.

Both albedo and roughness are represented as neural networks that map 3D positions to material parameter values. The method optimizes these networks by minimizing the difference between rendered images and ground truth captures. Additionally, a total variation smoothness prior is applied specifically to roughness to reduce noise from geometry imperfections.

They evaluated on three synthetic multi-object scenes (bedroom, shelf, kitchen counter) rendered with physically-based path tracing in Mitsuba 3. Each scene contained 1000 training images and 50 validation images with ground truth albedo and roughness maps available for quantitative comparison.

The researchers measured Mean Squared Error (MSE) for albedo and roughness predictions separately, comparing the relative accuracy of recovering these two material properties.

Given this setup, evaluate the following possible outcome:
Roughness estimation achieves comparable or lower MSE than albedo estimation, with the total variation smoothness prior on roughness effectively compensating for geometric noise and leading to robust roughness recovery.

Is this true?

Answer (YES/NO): NO